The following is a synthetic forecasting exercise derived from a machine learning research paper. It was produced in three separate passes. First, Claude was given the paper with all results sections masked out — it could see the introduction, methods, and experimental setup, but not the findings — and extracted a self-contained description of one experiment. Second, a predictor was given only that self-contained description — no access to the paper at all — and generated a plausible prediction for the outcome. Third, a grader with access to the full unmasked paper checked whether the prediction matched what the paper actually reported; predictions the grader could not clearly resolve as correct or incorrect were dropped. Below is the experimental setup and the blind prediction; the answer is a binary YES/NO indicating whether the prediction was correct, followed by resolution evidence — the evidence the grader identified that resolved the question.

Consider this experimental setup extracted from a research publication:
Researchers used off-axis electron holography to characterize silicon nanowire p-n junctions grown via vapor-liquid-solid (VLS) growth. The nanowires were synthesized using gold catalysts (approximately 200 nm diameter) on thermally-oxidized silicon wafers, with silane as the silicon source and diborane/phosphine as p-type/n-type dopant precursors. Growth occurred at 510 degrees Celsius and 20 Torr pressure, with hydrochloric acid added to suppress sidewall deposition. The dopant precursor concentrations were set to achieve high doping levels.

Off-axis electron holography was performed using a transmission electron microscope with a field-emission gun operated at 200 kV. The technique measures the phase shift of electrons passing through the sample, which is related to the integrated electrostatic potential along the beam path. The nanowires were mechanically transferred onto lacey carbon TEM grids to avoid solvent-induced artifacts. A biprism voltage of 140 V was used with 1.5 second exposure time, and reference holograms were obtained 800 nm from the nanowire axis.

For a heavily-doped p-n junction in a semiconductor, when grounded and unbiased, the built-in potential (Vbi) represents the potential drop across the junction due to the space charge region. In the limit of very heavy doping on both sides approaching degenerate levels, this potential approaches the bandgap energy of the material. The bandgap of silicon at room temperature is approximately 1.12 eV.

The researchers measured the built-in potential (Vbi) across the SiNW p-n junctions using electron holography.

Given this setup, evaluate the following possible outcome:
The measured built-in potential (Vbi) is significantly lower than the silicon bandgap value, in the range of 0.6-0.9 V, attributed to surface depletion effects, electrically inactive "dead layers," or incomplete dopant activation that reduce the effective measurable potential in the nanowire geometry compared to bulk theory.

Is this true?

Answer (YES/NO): NO